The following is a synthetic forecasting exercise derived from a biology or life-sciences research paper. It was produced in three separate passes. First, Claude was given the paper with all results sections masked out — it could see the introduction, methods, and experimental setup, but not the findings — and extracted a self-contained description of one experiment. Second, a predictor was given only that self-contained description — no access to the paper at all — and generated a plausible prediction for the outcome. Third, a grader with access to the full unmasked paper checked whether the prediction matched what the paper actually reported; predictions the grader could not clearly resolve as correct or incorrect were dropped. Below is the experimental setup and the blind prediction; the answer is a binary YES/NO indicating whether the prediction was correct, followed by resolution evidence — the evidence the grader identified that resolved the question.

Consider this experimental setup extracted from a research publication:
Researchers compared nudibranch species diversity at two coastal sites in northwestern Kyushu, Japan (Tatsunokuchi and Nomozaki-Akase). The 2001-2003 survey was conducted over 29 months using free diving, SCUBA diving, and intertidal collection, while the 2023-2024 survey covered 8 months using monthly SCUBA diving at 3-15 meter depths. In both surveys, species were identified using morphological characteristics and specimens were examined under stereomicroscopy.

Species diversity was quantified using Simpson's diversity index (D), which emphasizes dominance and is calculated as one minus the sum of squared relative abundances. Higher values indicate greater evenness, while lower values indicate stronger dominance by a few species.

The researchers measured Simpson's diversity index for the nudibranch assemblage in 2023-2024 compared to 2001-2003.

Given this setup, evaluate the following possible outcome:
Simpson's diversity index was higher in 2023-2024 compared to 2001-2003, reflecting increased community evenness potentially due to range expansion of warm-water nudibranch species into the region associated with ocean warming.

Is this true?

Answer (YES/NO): YES